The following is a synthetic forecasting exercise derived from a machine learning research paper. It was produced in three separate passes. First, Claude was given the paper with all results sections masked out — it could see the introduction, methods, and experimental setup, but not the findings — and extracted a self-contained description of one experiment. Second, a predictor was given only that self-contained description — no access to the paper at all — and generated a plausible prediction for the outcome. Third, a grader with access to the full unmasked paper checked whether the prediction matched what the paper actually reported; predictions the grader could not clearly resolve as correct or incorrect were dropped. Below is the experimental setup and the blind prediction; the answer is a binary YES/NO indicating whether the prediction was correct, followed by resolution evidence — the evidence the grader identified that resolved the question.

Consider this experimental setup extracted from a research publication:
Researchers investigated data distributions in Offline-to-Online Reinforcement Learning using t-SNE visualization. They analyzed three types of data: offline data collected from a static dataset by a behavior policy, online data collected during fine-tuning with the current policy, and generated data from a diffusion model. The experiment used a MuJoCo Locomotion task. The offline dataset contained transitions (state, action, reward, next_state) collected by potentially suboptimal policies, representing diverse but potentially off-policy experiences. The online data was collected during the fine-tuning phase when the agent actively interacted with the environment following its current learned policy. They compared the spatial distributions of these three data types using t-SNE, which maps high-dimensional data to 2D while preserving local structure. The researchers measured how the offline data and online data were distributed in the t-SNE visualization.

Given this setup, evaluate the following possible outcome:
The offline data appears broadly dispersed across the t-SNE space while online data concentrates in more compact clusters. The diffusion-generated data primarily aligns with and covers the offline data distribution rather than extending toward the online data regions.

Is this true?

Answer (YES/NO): NO